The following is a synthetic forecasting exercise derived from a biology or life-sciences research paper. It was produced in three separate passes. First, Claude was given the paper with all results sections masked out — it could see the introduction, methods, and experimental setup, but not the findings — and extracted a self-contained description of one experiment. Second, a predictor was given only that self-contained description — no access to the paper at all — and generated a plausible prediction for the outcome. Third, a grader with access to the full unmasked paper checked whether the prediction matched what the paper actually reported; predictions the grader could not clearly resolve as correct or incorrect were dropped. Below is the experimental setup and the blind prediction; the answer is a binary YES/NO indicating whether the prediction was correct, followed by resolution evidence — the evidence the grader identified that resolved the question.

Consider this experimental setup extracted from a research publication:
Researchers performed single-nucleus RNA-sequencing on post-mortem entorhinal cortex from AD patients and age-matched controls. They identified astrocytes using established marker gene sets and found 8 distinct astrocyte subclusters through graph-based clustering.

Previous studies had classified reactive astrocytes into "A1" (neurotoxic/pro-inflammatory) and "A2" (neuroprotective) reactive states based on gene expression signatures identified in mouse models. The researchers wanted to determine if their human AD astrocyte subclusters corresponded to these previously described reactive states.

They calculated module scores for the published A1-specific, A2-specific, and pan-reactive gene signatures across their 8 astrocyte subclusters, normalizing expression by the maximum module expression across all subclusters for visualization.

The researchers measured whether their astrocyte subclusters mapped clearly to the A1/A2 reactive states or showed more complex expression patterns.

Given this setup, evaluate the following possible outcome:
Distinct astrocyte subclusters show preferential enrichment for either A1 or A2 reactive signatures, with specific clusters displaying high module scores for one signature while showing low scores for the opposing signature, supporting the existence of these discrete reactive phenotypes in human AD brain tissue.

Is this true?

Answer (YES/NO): NO